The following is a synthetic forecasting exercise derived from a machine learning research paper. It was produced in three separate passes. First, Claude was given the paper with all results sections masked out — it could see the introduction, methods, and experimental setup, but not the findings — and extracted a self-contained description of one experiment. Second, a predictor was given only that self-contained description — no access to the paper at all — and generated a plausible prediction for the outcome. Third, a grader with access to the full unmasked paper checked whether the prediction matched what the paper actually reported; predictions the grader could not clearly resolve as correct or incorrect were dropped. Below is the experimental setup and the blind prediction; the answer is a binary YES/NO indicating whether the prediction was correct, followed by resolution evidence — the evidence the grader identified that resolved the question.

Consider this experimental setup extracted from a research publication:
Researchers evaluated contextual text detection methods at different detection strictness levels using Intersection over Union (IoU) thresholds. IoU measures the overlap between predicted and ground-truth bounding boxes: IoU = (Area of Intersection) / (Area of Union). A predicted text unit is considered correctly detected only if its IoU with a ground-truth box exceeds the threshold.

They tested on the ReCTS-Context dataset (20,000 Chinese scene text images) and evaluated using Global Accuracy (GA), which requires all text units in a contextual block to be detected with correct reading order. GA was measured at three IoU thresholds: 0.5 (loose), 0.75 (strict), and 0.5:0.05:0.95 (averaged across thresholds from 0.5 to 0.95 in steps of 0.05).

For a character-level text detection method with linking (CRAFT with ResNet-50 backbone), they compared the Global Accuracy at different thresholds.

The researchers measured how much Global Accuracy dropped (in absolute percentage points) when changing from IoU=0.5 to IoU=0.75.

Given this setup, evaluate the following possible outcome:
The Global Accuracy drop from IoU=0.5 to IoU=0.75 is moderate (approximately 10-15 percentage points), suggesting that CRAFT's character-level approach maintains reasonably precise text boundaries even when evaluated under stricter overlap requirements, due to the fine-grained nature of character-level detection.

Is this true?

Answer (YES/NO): NO